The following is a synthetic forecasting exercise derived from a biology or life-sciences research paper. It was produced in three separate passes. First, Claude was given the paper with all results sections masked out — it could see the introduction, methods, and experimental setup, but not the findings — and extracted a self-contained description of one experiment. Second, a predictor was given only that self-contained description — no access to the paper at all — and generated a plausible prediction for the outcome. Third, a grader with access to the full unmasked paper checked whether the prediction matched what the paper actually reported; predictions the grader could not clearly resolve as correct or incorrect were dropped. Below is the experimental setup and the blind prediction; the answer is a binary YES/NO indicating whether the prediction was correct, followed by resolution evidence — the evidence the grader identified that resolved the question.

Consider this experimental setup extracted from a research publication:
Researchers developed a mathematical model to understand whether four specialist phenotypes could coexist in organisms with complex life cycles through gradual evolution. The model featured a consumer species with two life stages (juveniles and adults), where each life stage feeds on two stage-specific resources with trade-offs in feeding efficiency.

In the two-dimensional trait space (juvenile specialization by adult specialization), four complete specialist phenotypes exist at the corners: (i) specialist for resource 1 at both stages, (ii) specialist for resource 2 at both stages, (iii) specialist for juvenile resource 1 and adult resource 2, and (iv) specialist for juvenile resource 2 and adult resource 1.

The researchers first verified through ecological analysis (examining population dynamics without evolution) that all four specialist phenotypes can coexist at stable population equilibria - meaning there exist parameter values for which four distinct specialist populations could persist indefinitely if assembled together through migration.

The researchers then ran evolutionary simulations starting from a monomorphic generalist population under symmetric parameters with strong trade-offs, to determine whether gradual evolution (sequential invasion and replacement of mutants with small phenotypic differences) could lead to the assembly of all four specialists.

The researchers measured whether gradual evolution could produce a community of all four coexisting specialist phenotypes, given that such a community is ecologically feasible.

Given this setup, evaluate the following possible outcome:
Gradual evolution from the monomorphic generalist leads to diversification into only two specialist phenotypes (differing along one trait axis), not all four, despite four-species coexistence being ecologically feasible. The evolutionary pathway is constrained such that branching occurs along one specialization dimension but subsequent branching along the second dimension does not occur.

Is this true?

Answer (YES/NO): NO